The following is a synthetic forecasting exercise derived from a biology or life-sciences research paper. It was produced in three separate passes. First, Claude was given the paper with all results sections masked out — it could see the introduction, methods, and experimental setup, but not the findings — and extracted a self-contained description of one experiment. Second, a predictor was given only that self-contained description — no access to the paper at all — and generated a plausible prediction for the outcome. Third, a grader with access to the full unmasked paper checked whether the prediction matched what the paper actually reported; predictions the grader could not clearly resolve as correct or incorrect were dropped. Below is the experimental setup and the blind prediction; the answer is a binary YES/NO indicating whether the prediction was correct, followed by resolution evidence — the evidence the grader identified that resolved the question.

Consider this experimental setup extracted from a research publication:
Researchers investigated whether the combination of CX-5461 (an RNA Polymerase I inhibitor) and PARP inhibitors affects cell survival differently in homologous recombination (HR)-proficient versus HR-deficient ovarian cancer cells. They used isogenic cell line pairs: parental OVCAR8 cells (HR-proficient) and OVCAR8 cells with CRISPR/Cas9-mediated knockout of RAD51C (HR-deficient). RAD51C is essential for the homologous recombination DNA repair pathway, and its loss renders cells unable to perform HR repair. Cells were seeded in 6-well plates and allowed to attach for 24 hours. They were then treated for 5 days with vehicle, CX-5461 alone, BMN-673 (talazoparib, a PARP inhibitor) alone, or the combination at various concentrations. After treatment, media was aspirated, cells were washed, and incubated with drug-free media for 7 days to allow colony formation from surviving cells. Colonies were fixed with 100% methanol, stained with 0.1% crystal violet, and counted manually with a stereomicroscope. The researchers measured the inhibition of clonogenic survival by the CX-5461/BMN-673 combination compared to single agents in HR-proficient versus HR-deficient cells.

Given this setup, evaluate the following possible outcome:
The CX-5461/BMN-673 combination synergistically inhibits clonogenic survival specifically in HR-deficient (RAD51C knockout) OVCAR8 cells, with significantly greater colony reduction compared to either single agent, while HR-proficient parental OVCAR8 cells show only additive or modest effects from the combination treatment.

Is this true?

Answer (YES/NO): NO